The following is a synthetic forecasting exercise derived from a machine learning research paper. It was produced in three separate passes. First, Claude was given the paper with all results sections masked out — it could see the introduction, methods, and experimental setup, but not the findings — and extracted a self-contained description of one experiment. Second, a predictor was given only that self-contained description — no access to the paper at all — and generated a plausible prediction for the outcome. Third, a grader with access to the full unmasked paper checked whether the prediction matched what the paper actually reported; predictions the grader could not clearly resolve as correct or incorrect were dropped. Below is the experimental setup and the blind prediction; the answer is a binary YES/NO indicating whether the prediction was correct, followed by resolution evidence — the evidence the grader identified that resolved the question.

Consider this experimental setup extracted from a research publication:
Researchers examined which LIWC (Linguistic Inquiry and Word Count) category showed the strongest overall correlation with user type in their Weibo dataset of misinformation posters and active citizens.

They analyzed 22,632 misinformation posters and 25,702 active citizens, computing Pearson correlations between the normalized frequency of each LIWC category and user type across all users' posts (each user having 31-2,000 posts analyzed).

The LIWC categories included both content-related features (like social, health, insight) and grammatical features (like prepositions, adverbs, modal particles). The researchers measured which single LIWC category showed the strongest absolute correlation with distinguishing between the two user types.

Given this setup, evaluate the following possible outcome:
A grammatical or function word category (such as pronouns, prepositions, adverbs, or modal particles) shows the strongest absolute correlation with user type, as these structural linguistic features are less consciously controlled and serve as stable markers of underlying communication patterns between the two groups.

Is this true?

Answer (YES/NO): YES